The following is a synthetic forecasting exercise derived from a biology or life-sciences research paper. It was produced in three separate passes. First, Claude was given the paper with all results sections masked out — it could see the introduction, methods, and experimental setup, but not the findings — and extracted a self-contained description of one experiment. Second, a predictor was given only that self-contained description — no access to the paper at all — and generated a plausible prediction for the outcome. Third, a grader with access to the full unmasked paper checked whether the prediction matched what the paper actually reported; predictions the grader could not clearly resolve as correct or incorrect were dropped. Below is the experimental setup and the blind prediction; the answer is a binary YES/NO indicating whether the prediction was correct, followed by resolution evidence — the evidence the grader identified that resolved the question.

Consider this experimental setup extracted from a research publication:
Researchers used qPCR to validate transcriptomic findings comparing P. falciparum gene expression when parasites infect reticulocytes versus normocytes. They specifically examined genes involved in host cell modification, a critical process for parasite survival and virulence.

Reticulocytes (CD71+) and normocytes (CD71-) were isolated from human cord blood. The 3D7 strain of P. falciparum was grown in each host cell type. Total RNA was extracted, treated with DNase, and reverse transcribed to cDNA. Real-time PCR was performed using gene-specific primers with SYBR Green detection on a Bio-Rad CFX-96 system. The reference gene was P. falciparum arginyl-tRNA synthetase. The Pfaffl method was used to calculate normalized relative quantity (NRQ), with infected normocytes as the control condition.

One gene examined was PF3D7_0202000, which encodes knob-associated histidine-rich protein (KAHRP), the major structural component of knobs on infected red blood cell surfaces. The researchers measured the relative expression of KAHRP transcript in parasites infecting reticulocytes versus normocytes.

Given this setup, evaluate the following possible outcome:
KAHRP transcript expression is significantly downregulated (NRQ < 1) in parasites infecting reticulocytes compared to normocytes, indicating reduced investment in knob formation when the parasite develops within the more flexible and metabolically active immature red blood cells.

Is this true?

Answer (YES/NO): NO